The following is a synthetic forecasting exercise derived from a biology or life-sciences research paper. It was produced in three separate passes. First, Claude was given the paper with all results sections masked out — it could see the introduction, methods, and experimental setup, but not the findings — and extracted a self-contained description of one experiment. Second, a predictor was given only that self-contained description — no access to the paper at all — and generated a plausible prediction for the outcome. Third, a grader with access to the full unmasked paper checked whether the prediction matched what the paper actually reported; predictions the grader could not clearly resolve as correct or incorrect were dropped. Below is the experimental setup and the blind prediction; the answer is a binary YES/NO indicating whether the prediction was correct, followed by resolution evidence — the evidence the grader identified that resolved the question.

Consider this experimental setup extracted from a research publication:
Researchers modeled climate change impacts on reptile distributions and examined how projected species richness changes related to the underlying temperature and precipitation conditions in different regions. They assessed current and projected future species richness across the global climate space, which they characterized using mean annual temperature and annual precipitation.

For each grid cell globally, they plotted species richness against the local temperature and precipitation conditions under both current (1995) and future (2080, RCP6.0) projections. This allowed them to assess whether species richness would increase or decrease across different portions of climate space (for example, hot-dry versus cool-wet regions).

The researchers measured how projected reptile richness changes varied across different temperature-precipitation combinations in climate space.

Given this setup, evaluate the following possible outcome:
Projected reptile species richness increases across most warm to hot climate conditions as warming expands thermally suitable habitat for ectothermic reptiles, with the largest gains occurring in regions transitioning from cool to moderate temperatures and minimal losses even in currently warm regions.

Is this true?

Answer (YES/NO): NO